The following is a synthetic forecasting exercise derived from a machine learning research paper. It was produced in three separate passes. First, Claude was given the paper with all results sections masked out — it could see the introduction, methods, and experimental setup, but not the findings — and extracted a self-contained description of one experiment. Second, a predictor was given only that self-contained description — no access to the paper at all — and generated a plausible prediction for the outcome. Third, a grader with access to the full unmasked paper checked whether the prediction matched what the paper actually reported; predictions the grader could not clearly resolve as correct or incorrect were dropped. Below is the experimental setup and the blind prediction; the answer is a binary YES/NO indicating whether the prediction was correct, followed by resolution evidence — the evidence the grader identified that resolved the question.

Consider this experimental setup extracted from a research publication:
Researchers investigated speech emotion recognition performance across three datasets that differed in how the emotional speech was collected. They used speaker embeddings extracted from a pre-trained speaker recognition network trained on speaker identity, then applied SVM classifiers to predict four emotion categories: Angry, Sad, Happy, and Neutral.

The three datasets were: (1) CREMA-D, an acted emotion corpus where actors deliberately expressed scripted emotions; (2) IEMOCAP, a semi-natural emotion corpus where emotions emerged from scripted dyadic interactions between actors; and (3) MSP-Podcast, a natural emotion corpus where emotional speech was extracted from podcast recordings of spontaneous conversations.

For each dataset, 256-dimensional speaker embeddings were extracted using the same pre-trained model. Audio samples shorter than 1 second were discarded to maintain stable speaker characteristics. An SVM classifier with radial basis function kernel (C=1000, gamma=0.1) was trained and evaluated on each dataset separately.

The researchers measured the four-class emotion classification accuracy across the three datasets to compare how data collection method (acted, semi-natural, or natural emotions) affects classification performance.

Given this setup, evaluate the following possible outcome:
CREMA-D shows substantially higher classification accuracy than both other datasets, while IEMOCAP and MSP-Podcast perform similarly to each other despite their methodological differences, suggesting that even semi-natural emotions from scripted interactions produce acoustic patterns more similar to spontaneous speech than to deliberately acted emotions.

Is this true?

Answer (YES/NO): NO